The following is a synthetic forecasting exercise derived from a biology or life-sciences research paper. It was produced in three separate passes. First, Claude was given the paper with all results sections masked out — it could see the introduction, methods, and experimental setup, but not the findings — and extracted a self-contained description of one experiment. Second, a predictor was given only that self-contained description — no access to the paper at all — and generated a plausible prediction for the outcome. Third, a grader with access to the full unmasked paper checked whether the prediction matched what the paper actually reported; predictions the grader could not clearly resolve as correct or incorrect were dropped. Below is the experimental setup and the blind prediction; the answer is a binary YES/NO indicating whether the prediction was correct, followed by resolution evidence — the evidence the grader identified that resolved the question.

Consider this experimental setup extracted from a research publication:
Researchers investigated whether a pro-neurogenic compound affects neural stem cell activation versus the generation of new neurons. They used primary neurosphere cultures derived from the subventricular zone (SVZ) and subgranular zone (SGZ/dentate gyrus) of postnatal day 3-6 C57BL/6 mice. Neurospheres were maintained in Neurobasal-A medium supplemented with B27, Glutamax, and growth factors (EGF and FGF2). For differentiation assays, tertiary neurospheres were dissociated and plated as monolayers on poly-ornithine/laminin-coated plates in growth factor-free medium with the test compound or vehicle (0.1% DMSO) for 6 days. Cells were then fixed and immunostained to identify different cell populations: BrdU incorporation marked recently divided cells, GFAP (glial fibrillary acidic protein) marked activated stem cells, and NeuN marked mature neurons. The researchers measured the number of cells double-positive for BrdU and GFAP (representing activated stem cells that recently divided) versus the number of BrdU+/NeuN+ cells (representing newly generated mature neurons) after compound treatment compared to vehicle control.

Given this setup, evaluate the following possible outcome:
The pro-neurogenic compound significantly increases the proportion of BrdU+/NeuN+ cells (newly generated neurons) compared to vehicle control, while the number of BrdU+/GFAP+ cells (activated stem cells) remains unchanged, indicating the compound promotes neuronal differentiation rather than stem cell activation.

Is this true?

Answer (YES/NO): YES